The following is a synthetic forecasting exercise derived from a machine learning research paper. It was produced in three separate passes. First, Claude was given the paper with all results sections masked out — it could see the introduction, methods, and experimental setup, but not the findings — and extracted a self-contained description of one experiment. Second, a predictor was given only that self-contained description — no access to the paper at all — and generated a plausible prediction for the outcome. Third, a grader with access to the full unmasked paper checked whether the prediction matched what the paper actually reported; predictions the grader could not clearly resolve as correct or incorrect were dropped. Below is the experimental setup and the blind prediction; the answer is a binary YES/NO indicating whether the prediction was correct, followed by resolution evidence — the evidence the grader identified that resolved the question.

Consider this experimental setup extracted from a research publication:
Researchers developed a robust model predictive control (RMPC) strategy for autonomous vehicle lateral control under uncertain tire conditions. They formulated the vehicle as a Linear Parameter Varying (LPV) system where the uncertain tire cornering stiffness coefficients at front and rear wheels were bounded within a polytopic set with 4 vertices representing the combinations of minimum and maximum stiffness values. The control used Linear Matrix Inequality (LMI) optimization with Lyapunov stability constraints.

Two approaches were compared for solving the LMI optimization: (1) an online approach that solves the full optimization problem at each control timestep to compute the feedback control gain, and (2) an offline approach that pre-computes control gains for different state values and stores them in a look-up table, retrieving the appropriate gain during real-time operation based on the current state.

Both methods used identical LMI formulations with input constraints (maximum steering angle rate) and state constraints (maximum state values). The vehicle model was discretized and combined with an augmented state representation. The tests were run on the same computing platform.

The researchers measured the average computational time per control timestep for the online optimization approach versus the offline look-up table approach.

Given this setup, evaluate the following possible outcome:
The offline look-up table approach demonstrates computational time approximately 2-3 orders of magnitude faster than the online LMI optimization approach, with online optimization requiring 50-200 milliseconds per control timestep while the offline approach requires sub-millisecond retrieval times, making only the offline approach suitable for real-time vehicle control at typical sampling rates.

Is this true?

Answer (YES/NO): NO